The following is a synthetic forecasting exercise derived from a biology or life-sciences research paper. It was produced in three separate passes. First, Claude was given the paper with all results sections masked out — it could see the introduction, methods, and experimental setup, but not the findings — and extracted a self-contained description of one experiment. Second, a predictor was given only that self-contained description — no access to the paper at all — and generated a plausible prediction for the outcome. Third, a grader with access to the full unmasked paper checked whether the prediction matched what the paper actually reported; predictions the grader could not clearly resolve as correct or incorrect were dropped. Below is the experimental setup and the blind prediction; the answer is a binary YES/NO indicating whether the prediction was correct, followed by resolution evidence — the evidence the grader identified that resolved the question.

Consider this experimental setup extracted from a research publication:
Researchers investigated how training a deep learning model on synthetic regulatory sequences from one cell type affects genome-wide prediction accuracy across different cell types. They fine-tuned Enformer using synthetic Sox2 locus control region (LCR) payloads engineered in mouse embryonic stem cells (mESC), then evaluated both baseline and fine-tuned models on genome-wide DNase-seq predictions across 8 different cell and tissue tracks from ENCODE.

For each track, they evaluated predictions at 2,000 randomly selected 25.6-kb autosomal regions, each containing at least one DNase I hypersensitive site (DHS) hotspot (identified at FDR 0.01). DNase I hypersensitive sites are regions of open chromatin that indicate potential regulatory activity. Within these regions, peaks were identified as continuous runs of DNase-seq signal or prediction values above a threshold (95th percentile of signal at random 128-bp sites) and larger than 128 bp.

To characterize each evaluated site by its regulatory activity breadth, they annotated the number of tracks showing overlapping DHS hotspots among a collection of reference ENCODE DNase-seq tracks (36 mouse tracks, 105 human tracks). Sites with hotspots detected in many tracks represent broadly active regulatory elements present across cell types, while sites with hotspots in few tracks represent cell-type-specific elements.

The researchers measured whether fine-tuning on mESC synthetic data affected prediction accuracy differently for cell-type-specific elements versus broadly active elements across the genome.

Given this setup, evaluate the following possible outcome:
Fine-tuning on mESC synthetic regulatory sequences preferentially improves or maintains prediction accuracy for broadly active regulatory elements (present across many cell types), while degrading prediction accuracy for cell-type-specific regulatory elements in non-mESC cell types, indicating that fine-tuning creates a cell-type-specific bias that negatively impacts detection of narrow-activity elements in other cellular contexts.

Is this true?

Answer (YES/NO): NO